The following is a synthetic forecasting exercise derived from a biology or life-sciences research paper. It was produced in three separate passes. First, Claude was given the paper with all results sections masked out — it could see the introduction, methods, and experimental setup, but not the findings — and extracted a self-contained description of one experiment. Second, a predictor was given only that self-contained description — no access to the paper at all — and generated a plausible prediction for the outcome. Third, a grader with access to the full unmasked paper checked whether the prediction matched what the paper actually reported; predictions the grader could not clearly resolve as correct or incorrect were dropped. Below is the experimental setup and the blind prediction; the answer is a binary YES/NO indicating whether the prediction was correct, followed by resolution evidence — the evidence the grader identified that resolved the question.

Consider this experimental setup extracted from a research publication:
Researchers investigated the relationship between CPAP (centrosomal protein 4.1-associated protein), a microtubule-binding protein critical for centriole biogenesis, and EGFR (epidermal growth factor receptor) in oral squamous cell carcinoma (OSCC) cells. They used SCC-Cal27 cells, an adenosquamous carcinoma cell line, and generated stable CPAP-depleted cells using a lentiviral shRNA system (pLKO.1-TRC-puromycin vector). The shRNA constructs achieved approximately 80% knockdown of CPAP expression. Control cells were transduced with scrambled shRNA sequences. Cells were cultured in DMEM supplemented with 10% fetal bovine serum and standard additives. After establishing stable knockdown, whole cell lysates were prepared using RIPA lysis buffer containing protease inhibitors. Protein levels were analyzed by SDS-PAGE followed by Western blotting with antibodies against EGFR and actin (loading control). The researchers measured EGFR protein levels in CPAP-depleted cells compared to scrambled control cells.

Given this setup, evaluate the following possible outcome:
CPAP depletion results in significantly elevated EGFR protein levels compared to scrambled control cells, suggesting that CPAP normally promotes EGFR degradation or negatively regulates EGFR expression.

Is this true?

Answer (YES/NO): YES